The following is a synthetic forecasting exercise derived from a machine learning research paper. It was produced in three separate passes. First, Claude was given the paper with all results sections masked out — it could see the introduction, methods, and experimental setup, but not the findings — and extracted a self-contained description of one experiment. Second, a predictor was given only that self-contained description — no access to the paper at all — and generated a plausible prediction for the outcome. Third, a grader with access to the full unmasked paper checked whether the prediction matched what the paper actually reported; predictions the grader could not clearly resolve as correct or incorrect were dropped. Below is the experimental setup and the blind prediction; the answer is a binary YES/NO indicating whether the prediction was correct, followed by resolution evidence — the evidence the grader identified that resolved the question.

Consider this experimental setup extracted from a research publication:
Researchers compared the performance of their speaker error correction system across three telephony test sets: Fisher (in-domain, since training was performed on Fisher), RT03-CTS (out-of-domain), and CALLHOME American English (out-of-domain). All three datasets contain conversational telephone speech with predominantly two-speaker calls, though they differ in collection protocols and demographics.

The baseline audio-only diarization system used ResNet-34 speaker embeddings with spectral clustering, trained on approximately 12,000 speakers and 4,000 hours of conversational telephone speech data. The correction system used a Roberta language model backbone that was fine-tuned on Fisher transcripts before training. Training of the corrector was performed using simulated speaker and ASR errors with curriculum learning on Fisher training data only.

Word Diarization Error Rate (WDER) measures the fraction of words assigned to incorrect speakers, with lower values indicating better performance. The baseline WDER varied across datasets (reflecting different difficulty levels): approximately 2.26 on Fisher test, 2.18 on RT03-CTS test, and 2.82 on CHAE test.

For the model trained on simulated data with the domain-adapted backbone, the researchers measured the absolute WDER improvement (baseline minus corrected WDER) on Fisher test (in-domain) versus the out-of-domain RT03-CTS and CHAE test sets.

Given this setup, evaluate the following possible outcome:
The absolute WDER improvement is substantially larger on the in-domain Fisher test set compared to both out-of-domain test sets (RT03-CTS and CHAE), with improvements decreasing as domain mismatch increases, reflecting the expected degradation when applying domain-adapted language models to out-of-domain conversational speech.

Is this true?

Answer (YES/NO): NO